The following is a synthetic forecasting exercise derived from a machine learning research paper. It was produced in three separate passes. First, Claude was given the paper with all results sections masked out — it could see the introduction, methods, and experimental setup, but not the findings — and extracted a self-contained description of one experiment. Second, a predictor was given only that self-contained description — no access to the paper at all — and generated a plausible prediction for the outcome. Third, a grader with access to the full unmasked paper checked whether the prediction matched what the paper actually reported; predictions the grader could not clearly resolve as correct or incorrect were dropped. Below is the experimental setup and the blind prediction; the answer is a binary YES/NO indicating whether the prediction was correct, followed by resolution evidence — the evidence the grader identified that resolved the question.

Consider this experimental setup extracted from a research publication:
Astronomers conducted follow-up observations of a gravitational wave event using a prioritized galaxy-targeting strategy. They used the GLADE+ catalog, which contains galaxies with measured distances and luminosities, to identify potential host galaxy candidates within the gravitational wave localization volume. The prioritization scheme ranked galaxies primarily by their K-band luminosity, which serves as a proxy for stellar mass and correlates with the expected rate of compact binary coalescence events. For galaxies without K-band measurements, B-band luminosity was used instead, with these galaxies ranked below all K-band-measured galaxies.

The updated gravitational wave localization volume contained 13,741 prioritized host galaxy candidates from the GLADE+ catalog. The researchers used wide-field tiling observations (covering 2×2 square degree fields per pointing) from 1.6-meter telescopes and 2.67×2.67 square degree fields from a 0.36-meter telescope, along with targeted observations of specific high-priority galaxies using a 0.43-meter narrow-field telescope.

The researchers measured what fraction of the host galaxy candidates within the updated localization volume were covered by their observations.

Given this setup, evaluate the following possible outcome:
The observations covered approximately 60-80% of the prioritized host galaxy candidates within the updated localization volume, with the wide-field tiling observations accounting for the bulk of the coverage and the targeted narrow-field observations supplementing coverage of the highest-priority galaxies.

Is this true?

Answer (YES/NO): NO